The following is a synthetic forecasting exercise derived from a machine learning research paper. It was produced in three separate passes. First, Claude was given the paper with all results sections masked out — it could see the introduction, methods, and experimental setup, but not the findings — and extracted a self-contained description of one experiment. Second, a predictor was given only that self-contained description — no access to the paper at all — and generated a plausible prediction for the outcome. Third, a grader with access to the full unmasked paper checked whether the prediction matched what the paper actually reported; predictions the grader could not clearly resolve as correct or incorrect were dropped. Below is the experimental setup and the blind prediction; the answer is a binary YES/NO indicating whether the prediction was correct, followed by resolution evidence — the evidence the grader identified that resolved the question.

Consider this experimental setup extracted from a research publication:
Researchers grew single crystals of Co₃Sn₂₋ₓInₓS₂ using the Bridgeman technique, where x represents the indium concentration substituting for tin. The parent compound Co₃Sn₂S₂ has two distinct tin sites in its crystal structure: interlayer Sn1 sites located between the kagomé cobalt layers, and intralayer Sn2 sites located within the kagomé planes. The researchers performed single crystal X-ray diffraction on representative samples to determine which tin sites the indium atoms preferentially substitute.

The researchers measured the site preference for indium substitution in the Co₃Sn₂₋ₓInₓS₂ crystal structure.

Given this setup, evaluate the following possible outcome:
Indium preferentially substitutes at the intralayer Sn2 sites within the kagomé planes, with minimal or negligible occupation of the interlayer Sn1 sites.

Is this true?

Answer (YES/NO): NO